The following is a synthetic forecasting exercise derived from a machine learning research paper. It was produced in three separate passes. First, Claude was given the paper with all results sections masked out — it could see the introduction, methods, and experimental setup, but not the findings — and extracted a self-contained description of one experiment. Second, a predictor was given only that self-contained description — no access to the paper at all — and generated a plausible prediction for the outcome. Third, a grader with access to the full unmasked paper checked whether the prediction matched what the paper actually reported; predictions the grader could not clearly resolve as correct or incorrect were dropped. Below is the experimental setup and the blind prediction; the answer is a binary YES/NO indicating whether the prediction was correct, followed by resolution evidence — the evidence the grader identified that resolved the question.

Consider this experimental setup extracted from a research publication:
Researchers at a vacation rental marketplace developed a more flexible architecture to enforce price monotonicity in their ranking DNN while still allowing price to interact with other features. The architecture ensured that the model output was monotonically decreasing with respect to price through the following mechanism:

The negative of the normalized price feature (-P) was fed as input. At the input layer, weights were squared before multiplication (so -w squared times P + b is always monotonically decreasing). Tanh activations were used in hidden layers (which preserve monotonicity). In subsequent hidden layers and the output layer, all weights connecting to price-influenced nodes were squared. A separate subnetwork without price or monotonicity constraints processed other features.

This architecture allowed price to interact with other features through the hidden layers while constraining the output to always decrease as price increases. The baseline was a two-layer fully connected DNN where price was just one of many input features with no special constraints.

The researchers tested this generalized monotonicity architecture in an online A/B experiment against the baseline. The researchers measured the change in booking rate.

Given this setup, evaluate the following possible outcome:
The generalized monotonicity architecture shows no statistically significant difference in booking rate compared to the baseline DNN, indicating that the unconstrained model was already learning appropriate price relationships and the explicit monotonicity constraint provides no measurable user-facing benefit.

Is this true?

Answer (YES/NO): NO